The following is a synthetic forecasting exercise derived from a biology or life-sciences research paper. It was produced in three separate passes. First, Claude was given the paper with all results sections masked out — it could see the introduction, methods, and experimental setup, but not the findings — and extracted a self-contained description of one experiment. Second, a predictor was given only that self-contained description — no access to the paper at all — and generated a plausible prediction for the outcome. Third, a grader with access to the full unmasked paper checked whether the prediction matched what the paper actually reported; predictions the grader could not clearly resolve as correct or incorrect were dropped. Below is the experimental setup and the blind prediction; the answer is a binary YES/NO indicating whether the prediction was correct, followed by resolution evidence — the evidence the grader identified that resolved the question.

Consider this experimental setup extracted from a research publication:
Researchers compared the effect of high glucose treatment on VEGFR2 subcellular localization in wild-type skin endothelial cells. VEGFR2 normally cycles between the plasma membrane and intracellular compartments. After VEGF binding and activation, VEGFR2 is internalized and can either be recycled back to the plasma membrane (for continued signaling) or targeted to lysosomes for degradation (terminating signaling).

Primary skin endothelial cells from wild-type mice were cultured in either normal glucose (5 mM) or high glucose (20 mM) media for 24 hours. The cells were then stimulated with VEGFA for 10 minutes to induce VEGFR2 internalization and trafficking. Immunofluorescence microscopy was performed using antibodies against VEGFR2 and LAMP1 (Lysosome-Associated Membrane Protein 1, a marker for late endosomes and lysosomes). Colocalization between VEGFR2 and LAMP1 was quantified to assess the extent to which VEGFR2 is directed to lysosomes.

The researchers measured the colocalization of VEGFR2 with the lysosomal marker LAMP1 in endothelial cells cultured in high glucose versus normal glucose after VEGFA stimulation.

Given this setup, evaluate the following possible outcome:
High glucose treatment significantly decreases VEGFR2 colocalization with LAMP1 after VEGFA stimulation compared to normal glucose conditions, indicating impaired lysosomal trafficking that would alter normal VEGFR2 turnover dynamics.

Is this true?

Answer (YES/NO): NO